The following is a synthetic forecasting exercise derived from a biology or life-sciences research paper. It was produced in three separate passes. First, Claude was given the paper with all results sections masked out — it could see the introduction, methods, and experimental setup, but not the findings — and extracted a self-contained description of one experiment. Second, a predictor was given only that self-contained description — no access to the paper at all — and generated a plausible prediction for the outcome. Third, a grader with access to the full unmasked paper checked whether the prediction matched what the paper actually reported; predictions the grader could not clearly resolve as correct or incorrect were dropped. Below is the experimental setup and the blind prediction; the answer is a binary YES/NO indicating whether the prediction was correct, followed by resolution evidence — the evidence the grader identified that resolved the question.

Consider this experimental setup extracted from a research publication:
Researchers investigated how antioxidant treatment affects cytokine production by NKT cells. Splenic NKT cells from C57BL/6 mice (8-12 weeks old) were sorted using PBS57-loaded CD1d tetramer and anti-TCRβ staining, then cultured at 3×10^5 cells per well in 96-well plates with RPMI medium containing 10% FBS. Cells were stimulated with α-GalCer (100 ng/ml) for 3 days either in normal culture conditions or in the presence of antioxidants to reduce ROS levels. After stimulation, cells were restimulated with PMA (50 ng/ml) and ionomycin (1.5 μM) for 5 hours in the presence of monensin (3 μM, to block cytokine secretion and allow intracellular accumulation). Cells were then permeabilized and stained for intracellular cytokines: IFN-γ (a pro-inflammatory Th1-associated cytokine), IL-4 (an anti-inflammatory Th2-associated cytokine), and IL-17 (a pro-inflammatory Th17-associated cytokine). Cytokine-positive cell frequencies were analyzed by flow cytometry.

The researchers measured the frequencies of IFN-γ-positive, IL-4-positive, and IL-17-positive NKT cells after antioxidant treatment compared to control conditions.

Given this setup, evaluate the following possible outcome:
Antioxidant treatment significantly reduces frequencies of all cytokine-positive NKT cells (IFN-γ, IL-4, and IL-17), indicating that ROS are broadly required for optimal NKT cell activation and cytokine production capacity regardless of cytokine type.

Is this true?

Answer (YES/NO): NO